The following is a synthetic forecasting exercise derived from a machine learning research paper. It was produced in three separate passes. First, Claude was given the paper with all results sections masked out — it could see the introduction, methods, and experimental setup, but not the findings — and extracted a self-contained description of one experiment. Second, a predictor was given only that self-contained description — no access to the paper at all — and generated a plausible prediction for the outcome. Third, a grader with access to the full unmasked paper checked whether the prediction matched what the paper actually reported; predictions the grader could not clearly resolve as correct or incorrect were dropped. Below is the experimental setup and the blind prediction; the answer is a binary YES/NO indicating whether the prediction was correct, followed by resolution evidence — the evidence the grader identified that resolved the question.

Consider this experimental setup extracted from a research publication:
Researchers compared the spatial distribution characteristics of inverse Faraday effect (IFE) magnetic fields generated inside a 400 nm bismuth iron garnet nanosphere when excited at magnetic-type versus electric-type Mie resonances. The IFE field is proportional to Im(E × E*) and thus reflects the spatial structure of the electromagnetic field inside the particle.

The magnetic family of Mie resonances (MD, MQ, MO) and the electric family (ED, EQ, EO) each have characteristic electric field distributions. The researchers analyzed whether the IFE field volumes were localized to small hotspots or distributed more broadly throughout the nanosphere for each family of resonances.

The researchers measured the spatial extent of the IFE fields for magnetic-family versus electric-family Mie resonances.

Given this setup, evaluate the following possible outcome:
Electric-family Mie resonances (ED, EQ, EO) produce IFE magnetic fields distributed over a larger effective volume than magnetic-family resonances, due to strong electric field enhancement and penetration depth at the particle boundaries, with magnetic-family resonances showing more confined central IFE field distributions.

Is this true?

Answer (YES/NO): NO